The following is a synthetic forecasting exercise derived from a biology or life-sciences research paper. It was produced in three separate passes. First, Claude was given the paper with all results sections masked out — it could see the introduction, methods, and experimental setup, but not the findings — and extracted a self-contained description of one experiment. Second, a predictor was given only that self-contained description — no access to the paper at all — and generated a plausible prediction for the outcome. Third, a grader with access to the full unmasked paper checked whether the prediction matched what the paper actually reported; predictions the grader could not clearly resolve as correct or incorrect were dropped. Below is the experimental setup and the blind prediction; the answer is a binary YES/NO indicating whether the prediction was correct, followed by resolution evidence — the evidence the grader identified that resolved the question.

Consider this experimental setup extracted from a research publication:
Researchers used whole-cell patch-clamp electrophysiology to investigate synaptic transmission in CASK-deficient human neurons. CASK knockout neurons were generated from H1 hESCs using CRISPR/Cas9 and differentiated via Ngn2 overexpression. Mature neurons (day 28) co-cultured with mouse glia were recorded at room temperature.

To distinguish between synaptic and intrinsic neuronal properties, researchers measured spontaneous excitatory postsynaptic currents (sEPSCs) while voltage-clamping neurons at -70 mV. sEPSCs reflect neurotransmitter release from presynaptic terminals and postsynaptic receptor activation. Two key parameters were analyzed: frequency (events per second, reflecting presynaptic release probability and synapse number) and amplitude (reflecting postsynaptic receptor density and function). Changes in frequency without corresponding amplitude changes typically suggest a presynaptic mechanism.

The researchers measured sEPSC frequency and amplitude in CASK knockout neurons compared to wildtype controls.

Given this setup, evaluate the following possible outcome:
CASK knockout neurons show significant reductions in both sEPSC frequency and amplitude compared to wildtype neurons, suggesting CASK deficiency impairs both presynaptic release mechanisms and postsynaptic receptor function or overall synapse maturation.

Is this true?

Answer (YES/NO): NO